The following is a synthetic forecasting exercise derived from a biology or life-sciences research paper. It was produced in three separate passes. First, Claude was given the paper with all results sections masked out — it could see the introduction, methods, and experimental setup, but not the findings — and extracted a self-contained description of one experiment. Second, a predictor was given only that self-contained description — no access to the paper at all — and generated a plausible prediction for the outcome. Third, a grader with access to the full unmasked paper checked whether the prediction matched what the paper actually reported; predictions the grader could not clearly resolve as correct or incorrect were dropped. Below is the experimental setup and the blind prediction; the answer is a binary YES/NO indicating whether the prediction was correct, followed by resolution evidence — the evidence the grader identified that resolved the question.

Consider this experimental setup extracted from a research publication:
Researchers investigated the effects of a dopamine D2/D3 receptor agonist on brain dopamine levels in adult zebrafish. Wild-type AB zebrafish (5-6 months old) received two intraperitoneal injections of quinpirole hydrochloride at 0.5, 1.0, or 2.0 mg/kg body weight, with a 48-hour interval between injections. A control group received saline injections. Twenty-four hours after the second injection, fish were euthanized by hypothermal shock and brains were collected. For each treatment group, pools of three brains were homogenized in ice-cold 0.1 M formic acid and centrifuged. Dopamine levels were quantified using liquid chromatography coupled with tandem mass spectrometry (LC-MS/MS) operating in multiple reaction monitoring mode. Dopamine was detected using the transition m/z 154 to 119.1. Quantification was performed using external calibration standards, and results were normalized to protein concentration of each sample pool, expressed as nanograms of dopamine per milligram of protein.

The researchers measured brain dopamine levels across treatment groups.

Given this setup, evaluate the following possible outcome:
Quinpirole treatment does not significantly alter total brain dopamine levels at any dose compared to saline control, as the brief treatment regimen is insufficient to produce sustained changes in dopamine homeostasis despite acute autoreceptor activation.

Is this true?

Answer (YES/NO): YES